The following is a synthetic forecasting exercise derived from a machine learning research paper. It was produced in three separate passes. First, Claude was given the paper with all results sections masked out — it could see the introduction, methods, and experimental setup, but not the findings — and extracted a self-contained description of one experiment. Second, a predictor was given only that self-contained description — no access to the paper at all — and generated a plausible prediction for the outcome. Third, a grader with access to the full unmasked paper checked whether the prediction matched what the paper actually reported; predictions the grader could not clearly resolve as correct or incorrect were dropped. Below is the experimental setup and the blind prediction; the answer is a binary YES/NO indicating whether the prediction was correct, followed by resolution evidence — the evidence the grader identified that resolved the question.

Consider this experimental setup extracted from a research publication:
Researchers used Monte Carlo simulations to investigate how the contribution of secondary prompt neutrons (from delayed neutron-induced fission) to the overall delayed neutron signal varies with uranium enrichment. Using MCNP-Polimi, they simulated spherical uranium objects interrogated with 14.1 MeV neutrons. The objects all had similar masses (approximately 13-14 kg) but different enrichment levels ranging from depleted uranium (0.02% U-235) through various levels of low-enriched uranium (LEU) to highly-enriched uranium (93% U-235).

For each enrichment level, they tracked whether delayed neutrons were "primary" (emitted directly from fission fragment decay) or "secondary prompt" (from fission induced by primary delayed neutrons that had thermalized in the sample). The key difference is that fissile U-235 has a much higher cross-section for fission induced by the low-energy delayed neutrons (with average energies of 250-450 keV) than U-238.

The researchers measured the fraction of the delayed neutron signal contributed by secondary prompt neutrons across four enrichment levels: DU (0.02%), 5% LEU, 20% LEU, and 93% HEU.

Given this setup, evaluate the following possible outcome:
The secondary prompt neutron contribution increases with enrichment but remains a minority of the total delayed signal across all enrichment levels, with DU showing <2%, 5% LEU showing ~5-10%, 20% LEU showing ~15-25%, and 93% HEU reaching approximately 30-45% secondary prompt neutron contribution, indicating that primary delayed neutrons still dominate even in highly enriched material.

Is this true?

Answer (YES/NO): NO